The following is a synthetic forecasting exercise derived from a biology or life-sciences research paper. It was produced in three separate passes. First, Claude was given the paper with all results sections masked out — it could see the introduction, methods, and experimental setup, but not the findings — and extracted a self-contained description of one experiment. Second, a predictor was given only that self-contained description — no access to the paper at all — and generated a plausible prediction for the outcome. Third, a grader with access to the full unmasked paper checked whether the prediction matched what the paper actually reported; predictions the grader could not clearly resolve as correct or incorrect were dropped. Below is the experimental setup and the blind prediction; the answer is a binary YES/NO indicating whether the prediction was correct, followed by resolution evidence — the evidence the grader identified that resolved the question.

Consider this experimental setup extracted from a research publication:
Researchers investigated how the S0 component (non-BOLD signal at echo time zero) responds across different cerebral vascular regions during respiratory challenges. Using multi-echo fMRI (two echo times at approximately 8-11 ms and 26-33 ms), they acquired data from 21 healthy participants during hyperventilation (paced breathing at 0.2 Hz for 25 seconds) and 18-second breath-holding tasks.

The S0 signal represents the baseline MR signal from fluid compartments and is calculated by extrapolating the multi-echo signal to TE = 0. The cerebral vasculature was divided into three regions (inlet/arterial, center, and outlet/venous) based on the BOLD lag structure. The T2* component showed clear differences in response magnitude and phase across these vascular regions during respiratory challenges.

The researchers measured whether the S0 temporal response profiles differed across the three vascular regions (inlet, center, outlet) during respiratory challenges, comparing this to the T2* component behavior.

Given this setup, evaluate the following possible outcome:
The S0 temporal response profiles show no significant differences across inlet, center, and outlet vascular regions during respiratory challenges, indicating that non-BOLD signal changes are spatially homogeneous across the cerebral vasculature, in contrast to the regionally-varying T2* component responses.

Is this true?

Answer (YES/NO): YES